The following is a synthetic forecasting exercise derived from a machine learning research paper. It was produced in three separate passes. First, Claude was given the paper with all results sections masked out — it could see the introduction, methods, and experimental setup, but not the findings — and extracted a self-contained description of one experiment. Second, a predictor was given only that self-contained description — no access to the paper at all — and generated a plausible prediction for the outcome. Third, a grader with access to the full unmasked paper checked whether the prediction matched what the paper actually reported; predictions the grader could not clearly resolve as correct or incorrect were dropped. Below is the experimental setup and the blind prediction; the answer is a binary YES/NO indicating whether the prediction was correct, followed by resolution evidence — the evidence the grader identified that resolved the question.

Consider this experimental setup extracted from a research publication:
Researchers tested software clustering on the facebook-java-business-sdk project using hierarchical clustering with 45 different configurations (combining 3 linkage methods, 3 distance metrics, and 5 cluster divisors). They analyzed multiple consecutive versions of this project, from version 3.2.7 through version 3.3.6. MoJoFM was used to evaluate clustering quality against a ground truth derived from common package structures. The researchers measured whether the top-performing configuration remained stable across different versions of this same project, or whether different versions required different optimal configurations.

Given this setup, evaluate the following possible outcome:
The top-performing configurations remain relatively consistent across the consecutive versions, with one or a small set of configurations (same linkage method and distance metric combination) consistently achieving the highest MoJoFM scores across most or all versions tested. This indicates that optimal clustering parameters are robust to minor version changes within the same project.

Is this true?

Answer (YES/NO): YES